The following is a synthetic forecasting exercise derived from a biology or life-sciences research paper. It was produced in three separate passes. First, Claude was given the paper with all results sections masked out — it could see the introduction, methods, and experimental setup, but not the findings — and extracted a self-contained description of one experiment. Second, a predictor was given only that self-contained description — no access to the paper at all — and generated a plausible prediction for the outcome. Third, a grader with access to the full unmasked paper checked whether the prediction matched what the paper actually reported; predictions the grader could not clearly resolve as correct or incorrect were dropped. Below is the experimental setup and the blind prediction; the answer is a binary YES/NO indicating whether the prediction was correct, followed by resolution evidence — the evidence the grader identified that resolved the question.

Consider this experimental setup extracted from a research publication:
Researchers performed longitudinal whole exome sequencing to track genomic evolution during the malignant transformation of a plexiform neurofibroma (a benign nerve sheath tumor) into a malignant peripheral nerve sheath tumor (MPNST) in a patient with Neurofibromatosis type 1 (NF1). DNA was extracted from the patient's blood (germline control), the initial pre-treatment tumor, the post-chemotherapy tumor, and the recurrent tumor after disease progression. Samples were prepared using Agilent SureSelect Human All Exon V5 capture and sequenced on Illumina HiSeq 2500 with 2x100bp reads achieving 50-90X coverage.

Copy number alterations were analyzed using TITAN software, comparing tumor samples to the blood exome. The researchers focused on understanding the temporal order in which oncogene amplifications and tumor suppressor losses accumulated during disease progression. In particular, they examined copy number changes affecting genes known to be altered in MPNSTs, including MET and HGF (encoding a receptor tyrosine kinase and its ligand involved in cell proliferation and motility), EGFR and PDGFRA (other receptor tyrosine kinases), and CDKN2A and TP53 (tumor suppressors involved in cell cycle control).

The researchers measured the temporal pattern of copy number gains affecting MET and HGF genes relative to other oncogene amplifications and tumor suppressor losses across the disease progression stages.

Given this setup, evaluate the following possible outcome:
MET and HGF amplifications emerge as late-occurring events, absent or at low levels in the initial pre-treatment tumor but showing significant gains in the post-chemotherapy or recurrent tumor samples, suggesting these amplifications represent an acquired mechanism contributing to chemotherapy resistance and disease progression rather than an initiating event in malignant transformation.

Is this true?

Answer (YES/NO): NO